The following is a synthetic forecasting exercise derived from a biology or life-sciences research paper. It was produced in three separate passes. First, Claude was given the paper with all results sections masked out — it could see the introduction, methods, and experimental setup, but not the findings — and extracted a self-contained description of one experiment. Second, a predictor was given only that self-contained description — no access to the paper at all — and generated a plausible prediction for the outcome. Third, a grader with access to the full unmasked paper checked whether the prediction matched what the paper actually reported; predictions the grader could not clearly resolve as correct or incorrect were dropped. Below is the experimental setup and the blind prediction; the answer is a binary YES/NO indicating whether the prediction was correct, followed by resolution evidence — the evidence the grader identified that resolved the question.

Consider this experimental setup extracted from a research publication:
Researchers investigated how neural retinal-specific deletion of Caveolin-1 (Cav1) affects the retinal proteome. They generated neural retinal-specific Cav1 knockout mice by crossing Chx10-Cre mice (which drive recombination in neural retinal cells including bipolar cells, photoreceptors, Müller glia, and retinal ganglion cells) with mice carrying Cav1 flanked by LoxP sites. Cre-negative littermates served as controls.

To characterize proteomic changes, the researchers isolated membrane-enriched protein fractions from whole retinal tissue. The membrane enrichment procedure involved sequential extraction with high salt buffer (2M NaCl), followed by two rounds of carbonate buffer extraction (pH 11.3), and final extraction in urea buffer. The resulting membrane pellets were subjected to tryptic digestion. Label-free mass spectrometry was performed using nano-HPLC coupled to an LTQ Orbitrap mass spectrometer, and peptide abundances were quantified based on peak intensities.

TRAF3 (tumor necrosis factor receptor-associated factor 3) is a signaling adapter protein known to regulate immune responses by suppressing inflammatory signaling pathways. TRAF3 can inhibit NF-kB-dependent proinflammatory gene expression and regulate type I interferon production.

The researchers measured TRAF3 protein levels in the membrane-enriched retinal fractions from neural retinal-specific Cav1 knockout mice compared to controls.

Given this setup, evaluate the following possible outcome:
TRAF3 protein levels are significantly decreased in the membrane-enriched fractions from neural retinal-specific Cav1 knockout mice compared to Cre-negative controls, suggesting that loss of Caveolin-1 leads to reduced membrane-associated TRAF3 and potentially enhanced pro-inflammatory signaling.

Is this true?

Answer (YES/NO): NO